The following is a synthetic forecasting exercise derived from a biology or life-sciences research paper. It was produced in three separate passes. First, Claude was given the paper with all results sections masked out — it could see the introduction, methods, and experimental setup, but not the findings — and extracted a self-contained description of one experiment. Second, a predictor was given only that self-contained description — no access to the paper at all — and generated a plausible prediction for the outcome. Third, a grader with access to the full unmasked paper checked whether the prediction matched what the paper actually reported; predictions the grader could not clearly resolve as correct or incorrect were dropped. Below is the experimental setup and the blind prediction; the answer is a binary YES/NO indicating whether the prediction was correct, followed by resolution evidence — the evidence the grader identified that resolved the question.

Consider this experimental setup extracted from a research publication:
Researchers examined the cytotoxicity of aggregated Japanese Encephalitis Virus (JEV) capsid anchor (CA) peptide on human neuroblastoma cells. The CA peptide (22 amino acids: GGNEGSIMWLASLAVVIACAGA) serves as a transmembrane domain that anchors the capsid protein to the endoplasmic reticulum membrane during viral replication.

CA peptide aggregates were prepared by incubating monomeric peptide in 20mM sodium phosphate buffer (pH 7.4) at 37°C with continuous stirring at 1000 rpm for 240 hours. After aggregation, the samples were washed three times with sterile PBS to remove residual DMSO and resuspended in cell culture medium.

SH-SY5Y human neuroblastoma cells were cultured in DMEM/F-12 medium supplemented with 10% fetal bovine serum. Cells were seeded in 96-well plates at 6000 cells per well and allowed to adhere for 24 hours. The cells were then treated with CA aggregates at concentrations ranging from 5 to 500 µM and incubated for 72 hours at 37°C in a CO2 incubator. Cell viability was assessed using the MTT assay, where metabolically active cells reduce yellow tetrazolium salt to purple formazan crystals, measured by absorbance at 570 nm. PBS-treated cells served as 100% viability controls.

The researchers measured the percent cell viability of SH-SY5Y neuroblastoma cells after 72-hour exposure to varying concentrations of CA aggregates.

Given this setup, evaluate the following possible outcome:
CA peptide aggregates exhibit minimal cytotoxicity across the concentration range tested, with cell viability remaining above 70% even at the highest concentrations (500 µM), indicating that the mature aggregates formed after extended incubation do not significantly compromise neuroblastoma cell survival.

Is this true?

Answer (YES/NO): NO